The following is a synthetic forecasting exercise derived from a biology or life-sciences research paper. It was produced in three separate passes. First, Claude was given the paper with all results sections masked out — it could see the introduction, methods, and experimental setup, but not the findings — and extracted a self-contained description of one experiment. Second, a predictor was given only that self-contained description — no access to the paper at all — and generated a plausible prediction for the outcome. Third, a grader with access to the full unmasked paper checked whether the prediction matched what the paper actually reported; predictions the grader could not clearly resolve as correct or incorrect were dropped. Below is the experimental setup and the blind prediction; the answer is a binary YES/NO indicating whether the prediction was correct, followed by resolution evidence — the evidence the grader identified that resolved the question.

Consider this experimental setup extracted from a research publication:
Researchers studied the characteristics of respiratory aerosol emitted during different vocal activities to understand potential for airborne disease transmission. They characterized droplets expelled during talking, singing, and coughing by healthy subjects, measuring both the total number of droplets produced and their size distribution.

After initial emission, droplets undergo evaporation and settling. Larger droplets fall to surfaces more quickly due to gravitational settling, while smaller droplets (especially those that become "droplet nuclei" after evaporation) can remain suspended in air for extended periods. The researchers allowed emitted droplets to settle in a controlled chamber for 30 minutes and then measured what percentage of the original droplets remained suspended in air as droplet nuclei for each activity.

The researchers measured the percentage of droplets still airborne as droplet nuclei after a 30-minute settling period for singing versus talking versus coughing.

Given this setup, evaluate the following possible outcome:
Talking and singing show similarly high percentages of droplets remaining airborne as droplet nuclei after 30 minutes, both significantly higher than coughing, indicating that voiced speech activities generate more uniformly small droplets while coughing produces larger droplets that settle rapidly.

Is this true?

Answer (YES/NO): NO